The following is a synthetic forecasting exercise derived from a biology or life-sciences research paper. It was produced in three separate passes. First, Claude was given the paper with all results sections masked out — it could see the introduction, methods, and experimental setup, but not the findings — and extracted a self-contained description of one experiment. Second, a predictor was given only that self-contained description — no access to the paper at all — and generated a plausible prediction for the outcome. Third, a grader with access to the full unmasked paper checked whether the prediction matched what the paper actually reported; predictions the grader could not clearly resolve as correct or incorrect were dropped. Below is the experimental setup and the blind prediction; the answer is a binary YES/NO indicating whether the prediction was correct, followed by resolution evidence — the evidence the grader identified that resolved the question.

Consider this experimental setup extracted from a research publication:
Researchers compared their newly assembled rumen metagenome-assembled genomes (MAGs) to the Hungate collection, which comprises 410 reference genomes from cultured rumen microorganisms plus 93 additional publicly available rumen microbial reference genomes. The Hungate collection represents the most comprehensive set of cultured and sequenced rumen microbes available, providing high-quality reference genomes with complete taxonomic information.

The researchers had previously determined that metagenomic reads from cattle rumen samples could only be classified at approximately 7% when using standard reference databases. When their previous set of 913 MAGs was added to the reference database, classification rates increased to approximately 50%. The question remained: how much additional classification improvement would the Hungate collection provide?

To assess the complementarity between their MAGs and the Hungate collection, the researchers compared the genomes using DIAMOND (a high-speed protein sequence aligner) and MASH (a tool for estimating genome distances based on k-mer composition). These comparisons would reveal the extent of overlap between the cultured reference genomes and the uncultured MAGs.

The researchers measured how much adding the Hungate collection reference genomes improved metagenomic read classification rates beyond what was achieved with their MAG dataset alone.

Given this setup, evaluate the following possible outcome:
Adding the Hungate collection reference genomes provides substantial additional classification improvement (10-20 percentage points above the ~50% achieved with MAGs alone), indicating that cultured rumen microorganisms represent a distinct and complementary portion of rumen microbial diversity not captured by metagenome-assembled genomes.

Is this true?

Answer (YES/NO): NO